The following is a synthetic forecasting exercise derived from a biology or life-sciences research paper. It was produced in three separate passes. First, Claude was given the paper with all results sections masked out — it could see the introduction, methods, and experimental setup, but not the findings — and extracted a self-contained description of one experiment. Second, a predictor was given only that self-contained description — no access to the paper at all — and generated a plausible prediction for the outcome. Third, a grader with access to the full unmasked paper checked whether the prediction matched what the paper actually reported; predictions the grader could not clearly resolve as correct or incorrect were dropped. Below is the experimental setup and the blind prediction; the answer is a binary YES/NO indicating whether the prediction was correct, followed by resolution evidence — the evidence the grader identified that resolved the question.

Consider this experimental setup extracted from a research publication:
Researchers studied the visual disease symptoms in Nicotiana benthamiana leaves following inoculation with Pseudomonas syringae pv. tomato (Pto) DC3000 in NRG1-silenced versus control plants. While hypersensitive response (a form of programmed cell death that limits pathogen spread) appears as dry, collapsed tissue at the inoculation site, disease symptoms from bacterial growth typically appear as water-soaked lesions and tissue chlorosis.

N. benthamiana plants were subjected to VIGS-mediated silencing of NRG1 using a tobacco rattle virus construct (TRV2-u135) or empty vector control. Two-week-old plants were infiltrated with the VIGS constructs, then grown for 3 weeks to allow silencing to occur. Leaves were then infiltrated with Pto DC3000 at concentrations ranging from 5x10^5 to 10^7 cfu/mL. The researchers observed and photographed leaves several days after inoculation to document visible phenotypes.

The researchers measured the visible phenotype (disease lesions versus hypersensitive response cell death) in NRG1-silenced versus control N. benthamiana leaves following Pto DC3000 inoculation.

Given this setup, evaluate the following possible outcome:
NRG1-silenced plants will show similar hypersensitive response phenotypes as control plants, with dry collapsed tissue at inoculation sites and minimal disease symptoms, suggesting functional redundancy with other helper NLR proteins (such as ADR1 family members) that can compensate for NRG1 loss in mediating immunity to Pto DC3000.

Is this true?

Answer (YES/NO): NO